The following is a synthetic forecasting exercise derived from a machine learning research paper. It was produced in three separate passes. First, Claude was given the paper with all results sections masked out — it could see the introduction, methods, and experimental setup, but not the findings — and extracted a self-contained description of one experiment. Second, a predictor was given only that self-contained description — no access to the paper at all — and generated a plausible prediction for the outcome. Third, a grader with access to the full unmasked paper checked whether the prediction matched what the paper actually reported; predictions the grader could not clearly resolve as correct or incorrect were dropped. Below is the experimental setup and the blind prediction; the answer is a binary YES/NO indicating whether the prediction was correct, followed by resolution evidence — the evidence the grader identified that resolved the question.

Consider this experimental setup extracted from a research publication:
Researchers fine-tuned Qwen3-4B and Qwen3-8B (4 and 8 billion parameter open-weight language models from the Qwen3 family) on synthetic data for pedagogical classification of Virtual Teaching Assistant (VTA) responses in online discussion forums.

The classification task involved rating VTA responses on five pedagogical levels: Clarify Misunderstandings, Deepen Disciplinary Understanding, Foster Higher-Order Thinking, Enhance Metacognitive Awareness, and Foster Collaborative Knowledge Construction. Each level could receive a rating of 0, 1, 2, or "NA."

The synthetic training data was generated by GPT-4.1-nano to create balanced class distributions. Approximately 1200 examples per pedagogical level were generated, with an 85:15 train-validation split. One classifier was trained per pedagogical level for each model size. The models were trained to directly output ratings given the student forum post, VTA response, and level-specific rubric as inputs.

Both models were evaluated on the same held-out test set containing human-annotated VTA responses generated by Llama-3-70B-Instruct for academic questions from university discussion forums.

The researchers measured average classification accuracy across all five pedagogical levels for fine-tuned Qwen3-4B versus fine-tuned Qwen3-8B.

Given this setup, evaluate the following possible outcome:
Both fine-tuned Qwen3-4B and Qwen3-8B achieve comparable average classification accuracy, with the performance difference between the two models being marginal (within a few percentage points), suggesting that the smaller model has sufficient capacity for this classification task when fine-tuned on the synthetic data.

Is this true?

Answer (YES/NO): YES